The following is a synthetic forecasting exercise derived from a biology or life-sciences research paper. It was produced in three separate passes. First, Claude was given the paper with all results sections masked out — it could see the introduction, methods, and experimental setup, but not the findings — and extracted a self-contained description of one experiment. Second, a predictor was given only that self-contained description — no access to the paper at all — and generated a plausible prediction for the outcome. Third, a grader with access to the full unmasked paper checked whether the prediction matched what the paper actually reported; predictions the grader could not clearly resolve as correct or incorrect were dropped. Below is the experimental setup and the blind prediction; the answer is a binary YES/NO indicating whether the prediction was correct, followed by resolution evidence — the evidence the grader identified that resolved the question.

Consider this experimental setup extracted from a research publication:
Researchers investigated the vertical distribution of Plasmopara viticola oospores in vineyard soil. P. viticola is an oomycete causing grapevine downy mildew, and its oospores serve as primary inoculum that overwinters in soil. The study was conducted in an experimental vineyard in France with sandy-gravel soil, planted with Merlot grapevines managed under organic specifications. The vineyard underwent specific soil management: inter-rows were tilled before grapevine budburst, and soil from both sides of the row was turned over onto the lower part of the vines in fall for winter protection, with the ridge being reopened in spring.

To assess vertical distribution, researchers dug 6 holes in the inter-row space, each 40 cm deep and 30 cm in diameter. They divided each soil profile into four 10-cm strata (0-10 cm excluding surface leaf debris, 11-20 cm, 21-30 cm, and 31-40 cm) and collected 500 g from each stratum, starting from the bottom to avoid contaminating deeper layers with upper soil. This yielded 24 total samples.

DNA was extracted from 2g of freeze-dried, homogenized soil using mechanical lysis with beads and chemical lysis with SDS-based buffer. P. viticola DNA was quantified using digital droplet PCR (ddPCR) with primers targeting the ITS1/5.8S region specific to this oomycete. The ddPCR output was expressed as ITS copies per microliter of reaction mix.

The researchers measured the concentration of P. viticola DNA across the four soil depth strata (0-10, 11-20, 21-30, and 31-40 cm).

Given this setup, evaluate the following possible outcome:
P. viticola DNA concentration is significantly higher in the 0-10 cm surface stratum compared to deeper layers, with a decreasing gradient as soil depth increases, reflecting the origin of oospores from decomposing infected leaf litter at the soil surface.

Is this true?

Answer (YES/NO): YES